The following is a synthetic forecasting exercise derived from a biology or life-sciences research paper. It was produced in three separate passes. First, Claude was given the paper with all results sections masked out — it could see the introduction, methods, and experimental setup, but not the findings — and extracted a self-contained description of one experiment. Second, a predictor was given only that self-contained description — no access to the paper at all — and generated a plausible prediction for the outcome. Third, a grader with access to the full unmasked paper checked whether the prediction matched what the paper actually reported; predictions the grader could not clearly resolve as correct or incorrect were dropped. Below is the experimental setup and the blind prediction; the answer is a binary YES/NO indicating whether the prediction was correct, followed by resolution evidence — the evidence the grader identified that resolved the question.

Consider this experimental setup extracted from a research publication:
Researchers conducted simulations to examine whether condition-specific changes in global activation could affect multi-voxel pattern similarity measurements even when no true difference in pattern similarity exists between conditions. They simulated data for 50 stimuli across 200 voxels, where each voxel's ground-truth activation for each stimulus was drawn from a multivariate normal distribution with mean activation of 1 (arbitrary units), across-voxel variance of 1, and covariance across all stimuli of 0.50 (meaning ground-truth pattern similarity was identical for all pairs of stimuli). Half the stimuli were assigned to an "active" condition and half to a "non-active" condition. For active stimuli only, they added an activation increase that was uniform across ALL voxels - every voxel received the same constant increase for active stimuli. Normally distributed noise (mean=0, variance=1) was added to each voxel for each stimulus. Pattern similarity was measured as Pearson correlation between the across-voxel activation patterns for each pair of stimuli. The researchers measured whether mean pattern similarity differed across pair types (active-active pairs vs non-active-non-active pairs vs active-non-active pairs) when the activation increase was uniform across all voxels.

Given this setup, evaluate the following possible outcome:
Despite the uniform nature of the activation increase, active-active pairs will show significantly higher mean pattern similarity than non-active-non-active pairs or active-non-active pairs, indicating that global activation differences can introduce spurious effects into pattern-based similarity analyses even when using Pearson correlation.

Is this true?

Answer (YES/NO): NO